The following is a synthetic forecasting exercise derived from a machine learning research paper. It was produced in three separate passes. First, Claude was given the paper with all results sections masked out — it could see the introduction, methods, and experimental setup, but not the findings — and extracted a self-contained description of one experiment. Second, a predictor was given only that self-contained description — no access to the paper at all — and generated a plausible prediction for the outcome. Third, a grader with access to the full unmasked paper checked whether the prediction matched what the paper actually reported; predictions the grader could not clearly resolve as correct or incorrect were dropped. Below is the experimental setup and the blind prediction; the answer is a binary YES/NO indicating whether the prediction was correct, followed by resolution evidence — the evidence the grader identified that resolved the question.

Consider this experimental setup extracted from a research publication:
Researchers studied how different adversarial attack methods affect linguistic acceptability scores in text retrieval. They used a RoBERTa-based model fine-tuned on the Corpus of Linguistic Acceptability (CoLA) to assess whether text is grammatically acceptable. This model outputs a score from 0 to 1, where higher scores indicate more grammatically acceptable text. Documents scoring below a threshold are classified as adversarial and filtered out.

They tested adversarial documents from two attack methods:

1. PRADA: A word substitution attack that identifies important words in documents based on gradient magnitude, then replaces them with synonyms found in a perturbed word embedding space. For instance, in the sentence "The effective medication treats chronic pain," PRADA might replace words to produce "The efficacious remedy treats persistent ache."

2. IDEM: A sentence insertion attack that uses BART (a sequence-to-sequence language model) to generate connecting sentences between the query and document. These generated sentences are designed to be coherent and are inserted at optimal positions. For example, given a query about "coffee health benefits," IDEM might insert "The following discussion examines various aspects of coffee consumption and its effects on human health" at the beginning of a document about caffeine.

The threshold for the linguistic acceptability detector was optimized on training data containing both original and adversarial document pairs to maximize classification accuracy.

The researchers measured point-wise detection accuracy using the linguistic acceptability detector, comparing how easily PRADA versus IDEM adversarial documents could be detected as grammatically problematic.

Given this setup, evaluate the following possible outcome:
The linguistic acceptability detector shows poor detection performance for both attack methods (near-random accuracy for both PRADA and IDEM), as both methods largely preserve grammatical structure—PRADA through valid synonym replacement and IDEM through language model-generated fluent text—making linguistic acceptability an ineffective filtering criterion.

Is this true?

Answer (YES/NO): NO